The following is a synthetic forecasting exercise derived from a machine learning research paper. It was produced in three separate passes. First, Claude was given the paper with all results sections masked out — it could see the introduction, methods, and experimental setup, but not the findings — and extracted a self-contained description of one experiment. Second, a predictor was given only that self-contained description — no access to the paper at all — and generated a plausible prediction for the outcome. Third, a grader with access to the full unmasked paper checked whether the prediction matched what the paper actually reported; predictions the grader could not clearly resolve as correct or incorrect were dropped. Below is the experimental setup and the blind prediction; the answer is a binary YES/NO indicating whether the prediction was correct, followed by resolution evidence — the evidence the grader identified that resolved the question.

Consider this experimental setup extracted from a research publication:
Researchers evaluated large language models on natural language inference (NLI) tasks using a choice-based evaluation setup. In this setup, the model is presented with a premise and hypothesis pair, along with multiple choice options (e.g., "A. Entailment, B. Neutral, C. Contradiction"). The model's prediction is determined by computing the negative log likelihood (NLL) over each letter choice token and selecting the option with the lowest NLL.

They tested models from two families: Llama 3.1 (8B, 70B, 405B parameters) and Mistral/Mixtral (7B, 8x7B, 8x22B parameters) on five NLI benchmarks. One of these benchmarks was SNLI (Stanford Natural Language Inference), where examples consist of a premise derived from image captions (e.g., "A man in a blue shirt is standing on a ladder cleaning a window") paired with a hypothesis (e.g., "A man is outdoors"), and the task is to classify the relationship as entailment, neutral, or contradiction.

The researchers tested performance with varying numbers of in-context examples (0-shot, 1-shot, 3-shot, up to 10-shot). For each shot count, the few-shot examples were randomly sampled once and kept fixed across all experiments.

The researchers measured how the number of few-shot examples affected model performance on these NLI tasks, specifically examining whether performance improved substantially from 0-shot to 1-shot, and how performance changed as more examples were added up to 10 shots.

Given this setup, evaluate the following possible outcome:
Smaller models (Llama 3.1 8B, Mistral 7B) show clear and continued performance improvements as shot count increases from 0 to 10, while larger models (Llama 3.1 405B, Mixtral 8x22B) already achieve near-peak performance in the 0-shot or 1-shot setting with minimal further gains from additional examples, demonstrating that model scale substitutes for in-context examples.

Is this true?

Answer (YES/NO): NO